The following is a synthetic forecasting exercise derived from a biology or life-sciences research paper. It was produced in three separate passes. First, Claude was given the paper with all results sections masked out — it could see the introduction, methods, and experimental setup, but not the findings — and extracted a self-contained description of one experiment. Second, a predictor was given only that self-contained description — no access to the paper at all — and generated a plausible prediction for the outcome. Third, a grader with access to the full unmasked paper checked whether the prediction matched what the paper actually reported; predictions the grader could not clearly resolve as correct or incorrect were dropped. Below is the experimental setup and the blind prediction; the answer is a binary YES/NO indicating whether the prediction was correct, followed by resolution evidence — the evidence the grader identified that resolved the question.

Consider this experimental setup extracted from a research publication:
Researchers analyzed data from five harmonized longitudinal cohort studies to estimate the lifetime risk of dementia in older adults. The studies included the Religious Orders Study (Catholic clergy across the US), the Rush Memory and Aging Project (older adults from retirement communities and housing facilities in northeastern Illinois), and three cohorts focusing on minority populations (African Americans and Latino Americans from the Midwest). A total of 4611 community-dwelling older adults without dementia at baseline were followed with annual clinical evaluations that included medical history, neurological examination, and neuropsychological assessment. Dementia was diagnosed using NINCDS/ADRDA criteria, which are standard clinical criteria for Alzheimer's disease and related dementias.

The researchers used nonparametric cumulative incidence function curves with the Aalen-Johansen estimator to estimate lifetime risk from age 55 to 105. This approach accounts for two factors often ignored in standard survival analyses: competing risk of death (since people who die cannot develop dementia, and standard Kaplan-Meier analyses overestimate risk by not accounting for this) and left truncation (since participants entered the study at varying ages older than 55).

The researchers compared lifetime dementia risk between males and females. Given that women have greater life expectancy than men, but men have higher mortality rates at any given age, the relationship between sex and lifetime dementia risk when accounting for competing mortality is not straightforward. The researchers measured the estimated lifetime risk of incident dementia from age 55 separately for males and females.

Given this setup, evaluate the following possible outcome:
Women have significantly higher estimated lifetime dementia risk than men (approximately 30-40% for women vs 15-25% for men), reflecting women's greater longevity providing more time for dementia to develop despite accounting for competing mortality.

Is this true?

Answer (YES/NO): NO